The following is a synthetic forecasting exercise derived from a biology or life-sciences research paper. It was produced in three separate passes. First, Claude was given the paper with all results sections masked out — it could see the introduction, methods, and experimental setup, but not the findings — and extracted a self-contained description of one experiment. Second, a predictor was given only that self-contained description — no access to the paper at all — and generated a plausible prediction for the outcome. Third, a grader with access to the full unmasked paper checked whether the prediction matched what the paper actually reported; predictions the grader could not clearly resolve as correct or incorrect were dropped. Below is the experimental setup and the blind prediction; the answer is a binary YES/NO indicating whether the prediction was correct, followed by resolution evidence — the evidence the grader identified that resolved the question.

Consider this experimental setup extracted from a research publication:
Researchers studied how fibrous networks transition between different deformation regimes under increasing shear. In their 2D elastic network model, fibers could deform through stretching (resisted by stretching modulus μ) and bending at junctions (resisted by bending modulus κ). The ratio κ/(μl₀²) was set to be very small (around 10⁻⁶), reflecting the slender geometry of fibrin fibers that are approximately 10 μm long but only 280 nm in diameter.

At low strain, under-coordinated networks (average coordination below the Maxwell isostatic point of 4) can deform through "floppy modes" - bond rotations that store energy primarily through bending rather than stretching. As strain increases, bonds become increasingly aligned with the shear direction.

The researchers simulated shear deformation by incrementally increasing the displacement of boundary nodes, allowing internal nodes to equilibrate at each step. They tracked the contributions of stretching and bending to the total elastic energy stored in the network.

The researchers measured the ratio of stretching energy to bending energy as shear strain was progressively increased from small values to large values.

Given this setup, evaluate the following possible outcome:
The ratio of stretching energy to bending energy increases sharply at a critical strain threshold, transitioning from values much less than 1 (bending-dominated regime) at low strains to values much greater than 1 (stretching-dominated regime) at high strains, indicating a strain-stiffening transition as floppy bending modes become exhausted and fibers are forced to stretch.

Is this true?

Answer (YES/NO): YES